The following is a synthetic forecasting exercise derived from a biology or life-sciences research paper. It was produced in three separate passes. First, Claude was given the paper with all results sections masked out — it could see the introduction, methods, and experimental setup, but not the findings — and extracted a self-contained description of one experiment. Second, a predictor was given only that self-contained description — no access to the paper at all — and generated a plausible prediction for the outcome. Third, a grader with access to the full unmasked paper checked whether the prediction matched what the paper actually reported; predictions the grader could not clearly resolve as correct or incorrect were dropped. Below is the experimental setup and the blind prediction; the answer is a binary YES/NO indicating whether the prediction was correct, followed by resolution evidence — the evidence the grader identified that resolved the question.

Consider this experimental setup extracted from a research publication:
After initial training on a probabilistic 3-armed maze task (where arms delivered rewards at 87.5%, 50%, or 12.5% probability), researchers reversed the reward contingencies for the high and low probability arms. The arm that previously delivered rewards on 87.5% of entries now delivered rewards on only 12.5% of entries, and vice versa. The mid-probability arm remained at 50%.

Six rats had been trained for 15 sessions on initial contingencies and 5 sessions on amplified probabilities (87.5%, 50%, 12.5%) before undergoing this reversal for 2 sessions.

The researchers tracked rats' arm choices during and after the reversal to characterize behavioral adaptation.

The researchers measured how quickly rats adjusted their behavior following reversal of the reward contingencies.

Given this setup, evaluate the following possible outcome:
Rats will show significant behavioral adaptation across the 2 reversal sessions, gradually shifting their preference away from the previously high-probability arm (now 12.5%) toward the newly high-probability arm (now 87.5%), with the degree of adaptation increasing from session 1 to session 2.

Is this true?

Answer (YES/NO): NO